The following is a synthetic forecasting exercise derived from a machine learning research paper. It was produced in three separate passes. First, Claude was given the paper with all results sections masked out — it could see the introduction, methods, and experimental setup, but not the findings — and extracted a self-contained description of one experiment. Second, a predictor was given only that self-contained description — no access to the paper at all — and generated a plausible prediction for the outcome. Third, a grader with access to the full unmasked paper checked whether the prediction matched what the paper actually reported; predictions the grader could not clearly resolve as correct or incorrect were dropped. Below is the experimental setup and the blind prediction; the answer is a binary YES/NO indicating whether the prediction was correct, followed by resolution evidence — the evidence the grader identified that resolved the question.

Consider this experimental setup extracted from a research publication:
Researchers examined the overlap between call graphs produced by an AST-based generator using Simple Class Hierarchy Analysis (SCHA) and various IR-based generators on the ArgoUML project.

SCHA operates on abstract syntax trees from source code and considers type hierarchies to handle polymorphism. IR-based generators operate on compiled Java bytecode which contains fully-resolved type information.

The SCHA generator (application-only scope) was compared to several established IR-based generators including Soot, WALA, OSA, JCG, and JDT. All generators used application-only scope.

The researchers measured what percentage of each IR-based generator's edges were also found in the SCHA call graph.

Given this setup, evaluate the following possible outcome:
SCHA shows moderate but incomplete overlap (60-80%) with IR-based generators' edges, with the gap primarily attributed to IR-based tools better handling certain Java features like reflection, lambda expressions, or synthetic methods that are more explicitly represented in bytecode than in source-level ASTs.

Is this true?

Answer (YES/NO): NO